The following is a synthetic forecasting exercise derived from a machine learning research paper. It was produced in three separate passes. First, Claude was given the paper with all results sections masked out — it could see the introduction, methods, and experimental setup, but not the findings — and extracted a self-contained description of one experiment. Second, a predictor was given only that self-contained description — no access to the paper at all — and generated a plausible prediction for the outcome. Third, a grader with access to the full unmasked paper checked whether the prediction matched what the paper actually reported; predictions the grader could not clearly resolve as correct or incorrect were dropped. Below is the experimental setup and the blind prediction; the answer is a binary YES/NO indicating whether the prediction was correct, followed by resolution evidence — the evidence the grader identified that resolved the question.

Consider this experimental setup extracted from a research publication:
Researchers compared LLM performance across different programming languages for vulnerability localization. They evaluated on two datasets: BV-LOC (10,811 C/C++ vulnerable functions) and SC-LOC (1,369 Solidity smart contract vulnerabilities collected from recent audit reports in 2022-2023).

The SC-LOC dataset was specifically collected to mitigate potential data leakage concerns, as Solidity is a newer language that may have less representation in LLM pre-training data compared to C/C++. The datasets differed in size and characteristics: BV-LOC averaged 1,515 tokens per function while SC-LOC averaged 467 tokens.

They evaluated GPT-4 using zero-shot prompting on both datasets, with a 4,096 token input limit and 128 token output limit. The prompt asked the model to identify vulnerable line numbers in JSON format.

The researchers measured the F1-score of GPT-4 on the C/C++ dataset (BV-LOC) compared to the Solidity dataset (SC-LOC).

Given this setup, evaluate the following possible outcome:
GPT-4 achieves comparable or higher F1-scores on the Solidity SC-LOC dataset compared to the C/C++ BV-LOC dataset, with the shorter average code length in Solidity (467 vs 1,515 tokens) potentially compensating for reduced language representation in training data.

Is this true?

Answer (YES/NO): YES